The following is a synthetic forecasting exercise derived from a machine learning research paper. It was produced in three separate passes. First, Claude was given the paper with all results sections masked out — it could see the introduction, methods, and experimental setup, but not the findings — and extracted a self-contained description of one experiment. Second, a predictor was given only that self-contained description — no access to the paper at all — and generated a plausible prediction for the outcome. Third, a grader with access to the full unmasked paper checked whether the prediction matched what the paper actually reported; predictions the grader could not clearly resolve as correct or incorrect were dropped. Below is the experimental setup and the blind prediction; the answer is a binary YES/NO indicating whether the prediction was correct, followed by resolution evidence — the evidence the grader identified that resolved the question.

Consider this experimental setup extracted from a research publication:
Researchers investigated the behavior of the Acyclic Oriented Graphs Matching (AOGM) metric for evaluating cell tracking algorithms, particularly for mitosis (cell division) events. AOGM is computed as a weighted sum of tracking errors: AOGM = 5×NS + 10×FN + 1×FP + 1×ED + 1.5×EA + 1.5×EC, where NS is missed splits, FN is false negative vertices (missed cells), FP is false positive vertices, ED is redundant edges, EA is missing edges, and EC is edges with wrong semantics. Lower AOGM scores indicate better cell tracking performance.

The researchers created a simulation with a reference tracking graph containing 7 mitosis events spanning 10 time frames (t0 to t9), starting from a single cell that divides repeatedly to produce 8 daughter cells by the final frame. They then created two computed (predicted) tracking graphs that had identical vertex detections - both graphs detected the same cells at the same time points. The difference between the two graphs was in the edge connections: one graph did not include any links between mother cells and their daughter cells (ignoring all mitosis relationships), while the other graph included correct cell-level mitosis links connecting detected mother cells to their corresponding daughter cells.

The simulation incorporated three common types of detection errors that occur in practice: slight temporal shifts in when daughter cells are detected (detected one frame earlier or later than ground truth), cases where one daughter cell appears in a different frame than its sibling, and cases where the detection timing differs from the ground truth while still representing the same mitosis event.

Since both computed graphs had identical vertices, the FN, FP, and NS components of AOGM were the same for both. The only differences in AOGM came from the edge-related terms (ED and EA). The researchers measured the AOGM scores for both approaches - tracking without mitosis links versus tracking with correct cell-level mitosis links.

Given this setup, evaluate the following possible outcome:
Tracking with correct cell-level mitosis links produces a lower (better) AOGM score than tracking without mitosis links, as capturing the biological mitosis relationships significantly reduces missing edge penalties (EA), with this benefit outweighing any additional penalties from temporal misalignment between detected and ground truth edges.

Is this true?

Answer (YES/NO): NO